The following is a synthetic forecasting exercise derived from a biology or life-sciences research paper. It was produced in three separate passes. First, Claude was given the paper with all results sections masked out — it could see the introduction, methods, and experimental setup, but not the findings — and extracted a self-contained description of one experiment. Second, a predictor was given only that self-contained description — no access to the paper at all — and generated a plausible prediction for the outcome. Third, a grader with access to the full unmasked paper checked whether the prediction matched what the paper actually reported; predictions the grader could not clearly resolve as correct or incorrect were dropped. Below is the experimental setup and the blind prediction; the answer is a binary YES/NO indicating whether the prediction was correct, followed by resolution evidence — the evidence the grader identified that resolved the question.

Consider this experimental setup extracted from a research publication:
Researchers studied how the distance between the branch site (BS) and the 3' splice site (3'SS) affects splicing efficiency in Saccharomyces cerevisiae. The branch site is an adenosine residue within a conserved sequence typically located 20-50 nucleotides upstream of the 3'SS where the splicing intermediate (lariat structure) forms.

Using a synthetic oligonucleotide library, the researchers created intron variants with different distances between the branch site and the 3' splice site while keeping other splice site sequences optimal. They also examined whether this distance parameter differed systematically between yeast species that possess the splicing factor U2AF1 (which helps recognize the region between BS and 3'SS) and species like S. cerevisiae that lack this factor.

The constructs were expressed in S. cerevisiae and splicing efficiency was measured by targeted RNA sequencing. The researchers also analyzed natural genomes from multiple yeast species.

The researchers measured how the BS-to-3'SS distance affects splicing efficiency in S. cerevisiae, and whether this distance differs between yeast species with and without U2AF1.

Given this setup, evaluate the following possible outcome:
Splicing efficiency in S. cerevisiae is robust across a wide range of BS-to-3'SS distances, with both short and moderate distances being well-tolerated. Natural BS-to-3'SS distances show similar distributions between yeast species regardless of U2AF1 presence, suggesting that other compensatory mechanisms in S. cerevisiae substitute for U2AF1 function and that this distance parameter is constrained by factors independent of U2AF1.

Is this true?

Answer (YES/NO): NO